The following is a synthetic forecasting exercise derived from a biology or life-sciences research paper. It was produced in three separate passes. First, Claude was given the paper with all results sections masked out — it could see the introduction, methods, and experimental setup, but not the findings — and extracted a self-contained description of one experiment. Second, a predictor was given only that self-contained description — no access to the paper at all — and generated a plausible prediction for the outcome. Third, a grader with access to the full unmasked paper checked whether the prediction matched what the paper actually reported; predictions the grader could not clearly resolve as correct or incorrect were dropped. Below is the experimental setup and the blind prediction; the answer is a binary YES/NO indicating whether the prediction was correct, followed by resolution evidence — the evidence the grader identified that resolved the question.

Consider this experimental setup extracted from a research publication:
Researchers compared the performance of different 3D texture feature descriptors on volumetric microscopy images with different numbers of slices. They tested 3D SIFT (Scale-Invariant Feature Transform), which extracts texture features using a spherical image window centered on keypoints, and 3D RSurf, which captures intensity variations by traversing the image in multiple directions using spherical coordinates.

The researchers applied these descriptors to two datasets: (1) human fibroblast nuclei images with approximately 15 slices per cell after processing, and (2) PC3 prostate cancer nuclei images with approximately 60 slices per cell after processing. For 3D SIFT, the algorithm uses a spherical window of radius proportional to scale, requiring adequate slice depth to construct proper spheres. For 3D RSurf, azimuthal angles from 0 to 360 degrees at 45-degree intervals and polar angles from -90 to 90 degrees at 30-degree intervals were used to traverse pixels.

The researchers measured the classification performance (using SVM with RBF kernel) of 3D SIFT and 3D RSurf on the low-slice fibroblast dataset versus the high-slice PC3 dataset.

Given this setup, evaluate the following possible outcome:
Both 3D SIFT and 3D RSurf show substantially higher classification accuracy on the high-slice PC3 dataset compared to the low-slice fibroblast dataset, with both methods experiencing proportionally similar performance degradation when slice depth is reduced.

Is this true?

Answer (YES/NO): NO